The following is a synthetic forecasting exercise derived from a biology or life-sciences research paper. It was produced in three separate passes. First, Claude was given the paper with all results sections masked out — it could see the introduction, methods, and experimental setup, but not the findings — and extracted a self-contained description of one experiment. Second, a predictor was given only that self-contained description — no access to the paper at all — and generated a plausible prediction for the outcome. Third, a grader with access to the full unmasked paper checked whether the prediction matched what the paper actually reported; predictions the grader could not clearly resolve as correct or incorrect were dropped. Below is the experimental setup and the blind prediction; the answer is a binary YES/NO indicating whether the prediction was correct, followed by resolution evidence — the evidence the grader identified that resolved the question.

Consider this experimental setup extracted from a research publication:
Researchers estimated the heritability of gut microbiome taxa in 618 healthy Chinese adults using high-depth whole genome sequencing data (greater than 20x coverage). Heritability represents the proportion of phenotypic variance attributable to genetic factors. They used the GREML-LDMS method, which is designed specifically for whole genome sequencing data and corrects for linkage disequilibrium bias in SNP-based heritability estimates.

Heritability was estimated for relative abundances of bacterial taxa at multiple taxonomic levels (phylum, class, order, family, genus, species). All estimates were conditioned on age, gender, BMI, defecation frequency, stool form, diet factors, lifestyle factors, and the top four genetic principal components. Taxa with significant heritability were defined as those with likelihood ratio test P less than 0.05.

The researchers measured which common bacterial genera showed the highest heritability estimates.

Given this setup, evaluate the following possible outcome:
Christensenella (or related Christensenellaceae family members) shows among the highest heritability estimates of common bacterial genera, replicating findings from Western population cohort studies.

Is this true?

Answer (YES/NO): NO